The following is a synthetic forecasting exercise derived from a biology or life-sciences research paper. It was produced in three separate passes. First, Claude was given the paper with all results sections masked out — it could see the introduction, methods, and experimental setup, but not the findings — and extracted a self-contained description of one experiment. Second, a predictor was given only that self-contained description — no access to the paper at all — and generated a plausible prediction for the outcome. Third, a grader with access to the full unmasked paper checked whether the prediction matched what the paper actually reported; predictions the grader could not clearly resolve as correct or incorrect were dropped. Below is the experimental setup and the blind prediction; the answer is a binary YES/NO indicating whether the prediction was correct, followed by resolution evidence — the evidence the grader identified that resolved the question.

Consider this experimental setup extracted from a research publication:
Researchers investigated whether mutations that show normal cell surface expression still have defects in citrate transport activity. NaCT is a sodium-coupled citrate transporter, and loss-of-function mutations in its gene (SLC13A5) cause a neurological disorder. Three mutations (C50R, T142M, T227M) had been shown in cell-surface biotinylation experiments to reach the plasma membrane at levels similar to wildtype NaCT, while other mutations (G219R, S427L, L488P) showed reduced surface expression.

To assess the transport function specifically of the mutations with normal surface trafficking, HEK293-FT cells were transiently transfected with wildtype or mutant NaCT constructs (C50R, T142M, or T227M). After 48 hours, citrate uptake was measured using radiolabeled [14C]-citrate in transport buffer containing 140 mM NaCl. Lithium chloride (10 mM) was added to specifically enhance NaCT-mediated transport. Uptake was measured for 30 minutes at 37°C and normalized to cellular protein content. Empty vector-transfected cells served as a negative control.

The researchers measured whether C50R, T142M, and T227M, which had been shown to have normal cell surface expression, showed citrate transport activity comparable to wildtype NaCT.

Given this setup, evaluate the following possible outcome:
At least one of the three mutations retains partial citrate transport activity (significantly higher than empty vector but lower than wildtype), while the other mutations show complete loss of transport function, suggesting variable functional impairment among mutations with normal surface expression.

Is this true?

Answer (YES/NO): NO